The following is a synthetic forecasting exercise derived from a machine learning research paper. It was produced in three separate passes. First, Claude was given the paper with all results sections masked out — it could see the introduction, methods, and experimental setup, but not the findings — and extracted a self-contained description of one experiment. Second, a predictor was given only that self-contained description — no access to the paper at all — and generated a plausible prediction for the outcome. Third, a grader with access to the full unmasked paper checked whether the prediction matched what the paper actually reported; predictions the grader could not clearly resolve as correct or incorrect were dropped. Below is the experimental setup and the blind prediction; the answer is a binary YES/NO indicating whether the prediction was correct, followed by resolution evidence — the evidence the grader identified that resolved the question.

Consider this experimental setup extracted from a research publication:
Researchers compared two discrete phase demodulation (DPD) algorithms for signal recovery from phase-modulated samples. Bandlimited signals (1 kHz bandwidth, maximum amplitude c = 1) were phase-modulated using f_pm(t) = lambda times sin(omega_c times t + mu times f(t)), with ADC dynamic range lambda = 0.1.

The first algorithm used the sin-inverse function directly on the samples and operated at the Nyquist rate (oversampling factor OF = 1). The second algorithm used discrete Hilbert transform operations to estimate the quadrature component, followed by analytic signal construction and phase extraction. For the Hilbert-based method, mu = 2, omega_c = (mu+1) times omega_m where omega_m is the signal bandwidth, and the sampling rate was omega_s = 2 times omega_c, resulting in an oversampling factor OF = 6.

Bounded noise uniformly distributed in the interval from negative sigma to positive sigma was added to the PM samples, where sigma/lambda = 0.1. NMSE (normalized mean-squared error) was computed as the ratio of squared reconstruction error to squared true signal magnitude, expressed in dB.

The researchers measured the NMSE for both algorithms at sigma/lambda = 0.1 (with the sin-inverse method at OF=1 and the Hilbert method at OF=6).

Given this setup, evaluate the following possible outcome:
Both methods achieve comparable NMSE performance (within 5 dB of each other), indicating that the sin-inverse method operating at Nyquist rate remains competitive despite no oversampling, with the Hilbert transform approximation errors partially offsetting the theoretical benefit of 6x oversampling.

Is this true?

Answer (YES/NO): NO